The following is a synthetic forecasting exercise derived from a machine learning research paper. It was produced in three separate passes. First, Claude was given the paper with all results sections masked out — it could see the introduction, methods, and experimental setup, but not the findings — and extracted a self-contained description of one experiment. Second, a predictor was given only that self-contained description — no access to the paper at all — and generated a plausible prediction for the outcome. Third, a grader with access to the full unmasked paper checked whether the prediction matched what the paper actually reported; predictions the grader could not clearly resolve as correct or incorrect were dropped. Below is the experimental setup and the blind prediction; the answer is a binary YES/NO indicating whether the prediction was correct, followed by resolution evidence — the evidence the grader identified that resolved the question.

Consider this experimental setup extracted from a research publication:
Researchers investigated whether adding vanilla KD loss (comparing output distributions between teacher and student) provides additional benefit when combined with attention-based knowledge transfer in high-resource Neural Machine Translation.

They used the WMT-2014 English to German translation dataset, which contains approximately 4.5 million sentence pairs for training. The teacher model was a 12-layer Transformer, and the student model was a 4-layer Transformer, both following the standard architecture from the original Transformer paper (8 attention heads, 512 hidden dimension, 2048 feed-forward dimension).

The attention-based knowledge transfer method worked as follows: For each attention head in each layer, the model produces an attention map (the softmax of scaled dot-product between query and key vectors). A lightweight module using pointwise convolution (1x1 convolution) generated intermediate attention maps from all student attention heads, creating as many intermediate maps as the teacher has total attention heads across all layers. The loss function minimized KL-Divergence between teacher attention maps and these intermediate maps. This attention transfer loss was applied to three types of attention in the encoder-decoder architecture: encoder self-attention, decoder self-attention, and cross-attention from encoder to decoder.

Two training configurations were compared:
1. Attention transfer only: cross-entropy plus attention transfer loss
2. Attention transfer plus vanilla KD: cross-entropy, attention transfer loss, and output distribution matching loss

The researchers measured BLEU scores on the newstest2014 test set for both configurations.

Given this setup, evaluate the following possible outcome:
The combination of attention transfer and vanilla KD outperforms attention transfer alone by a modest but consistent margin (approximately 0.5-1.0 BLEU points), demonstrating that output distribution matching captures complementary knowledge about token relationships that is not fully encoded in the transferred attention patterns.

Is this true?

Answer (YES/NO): NO